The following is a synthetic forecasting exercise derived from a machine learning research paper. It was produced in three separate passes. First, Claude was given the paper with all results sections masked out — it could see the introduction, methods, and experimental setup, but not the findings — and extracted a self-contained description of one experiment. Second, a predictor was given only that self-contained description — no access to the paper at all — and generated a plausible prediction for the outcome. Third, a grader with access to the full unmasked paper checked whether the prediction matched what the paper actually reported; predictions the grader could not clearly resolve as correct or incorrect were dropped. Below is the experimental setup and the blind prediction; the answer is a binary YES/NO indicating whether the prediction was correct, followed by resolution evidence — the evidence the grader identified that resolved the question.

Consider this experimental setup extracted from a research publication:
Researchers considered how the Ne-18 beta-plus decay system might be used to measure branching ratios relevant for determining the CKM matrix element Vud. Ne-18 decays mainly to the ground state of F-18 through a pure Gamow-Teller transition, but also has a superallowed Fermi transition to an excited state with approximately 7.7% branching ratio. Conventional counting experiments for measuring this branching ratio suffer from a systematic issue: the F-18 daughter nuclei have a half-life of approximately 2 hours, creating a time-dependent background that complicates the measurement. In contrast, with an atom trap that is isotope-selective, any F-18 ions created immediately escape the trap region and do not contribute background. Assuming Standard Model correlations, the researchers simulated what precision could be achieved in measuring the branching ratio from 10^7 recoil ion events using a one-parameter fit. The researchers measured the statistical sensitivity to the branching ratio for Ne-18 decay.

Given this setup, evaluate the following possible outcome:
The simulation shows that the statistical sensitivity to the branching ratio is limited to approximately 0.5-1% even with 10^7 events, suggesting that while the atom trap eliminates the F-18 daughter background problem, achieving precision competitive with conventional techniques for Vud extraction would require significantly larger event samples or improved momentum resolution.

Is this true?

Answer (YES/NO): NO